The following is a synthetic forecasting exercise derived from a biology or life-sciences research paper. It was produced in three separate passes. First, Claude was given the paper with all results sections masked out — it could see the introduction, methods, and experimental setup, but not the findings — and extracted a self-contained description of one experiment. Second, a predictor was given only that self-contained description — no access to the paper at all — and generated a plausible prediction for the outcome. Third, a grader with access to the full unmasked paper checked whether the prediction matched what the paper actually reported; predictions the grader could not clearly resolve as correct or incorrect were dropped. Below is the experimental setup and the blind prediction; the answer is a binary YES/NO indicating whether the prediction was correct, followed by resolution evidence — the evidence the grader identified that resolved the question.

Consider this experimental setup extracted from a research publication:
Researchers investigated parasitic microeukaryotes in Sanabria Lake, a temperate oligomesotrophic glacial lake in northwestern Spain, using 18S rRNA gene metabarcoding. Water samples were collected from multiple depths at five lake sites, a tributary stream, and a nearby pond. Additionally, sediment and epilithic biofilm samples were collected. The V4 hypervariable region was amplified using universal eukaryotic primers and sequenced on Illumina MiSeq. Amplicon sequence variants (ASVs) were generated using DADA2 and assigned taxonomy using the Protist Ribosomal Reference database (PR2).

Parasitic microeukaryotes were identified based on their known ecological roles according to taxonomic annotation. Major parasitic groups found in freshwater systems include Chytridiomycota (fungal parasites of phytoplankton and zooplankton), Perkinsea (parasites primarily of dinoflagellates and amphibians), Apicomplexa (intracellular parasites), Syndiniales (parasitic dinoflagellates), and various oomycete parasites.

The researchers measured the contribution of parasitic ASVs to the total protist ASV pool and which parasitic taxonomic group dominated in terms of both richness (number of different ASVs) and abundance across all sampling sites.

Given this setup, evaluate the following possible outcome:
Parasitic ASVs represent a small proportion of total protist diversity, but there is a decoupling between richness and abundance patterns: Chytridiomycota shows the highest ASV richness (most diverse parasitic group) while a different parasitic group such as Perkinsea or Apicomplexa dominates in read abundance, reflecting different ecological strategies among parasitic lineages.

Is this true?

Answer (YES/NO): NO